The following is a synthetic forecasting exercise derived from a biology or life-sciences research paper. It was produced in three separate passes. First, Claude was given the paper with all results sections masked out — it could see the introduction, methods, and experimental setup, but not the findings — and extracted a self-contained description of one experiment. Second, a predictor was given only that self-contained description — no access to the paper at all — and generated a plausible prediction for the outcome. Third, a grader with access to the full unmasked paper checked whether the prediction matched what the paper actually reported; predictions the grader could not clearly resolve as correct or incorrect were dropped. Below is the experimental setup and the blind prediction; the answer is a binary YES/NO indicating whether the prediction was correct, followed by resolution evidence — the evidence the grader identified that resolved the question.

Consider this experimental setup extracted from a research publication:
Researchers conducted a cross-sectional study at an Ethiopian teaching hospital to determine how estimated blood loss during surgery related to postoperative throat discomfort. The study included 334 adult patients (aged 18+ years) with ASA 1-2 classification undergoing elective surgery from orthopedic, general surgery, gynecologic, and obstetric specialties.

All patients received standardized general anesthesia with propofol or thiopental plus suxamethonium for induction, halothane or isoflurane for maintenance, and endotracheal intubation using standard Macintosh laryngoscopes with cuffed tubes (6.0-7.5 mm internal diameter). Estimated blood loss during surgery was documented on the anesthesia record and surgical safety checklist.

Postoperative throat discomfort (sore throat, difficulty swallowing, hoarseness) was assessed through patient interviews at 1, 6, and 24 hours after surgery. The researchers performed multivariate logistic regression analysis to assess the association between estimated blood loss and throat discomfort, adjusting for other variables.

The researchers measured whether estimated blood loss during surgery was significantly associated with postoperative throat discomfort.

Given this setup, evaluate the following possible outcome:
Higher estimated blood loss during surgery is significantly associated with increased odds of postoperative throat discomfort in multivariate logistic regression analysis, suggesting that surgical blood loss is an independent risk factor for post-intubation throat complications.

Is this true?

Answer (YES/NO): NO